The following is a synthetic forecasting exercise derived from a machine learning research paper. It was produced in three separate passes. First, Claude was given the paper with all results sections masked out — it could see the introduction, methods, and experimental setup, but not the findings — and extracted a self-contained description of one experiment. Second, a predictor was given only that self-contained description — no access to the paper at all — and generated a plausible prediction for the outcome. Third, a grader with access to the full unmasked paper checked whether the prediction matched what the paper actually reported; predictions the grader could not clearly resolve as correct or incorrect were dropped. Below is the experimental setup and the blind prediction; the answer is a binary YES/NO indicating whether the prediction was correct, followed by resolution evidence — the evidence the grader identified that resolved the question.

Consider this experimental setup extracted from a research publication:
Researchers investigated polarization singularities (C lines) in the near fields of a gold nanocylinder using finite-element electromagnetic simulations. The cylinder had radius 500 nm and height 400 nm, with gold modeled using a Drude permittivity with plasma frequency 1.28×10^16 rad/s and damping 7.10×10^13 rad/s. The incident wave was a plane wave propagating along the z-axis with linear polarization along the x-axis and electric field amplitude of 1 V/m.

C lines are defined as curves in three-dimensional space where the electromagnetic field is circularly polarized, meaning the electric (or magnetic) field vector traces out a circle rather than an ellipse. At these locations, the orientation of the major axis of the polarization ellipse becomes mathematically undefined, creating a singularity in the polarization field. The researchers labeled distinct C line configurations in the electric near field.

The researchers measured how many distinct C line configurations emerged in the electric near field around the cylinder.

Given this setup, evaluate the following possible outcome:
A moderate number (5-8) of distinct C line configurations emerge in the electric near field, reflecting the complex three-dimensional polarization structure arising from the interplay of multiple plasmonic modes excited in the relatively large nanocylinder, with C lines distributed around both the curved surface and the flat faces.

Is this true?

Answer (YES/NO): NO